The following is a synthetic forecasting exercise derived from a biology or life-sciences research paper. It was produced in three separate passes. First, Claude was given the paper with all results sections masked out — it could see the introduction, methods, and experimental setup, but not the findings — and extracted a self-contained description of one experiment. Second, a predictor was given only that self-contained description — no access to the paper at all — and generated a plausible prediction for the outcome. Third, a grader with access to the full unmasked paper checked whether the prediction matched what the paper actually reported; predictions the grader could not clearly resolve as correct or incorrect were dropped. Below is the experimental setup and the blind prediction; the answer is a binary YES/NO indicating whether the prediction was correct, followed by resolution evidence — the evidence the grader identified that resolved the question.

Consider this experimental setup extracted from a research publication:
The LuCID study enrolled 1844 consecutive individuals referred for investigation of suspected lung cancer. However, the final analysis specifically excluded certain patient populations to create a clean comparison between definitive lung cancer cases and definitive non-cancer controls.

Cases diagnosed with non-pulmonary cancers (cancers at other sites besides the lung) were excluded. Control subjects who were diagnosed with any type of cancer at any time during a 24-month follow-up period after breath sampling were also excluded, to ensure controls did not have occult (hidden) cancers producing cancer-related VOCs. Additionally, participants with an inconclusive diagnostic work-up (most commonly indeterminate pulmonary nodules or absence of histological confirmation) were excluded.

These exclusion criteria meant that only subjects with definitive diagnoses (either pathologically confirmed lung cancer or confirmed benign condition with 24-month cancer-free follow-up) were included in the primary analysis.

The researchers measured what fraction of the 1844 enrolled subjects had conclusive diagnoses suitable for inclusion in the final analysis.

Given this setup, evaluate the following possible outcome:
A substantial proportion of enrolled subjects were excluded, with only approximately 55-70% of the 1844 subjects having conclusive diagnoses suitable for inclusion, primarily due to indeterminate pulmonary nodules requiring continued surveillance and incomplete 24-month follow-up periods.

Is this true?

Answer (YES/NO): NO